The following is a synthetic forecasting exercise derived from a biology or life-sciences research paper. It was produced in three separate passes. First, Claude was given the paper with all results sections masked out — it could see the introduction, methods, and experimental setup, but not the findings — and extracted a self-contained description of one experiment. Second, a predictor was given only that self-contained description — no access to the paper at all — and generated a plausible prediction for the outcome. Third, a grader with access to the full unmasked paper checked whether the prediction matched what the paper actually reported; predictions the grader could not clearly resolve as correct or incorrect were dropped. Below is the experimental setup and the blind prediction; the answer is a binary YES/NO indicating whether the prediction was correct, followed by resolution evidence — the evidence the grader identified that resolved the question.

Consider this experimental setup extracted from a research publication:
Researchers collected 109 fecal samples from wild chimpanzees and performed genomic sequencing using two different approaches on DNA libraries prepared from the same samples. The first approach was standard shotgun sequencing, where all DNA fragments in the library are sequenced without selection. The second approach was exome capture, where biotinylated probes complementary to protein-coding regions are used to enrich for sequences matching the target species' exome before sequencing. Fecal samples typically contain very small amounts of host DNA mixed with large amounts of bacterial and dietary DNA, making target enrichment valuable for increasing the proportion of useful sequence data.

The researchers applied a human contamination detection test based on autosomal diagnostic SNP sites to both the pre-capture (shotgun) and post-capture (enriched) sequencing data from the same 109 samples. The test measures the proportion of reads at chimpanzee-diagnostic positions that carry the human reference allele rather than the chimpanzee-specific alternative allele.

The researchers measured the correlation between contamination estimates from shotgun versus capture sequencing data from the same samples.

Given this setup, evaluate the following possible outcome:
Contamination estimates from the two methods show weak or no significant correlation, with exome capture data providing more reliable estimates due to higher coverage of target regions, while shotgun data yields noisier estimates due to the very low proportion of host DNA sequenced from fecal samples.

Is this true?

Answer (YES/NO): NO